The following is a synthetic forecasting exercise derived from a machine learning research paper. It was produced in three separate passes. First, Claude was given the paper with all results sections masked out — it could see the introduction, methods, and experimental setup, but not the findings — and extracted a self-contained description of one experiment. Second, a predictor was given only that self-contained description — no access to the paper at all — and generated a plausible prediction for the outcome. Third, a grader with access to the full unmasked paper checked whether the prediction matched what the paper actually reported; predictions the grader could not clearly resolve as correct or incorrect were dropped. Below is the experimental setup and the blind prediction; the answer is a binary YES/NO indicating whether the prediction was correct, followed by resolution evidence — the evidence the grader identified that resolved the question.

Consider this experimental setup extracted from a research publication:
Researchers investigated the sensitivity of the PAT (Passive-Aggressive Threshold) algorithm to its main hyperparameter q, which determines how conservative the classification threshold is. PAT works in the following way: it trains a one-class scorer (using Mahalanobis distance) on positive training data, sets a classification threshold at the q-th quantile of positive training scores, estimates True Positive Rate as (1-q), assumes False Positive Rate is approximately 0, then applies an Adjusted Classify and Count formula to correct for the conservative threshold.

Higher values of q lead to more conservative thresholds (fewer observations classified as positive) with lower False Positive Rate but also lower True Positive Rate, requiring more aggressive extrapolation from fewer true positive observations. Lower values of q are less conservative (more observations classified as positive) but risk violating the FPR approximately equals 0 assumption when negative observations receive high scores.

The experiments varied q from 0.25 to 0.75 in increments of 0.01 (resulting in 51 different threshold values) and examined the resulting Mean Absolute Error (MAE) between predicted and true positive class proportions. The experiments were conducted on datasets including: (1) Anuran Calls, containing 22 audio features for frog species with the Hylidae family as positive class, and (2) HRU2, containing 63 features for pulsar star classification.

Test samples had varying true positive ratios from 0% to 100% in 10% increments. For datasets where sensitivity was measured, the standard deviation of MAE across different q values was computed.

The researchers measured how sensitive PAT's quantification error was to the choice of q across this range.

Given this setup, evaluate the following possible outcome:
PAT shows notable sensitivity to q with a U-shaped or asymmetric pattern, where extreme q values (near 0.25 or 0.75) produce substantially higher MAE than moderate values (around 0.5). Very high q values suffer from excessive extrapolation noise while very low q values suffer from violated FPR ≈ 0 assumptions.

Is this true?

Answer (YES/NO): NO